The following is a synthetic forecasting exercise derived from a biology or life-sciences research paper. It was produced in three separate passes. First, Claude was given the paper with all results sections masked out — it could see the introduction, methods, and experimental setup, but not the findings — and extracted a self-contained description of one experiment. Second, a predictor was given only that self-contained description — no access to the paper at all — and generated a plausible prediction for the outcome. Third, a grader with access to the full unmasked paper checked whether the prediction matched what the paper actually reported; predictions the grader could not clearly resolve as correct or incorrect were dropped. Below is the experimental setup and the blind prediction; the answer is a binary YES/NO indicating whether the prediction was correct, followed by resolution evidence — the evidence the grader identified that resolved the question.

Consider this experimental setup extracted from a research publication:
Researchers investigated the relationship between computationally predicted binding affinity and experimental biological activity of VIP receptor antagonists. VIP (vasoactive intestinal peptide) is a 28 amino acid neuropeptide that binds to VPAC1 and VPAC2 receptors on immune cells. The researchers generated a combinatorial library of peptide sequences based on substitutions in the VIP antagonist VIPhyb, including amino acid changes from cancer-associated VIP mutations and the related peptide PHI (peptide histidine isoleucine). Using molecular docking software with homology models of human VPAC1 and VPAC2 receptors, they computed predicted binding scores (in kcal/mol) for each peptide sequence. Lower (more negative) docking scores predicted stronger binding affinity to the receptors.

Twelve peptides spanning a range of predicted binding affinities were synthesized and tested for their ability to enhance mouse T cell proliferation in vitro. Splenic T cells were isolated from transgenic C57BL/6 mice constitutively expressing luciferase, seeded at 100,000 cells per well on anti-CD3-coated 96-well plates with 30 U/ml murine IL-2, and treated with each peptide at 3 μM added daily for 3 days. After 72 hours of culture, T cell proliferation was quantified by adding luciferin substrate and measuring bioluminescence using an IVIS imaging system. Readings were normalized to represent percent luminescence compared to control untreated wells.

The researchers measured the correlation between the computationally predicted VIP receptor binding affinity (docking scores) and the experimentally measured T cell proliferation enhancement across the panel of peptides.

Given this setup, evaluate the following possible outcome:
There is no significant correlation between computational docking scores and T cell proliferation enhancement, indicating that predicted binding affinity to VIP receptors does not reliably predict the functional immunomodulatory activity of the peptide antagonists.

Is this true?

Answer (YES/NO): NO